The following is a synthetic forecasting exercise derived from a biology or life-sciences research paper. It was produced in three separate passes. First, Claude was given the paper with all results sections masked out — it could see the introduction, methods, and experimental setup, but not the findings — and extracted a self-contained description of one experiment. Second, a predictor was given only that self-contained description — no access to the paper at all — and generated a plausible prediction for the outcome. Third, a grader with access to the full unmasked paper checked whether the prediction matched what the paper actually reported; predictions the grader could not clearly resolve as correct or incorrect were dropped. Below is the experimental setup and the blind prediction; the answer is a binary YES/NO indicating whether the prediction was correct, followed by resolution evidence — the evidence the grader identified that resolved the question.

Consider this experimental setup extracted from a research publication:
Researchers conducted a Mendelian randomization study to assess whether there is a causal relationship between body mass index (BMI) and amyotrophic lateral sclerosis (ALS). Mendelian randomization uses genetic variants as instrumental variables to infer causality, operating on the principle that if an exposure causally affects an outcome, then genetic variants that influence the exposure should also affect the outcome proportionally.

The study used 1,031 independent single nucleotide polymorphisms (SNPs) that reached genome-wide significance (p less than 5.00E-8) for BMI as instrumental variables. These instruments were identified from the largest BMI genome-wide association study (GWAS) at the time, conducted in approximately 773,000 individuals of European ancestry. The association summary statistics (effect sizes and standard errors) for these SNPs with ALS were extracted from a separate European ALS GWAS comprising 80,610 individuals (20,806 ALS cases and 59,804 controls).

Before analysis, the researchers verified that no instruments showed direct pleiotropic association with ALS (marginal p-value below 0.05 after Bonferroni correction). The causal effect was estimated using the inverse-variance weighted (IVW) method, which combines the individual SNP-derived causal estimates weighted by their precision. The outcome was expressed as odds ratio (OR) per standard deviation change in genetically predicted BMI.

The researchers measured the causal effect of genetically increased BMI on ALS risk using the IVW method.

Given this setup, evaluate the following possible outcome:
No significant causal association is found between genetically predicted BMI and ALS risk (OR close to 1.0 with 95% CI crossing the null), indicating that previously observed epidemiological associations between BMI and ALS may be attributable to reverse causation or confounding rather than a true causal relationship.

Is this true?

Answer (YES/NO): YES